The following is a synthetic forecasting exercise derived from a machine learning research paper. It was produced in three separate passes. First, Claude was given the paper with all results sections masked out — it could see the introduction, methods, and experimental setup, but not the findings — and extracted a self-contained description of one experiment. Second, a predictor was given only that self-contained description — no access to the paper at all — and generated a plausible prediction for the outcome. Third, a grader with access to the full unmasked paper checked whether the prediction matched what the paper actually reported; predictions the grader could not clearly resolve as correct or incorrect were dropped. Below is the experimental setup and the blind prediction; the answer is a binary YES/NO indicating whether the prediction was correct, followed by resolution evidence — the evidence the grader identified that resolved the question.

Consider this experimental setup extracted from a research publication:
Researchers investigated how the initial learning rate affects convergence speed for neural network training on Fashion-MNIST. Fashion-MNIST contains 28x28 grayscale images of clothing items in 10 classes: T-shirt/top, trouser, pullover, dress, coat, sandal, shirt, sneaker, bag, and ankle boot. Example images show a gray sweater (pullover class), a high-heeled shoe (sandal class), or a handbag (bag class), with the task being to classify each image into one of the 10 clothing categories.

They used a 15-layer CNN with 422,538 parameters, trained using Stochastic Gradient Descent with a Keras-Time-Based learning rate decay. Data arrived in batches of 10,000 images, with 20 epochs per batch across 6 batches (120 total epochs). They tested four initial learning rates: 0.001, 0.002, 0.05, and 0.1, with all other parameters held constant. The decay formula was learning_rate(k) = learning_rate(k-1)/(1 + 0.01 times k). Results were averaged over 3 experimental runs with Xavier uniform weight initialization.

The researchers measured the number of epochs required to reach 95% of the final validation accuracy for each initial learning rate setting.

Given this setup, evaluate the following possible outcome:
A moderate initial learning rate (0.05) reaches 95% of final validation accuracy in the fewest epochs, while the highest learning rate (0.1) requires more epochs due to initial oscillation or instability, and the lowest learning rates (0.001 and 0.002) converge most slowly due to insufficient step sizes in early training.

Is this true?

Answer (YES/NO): NO